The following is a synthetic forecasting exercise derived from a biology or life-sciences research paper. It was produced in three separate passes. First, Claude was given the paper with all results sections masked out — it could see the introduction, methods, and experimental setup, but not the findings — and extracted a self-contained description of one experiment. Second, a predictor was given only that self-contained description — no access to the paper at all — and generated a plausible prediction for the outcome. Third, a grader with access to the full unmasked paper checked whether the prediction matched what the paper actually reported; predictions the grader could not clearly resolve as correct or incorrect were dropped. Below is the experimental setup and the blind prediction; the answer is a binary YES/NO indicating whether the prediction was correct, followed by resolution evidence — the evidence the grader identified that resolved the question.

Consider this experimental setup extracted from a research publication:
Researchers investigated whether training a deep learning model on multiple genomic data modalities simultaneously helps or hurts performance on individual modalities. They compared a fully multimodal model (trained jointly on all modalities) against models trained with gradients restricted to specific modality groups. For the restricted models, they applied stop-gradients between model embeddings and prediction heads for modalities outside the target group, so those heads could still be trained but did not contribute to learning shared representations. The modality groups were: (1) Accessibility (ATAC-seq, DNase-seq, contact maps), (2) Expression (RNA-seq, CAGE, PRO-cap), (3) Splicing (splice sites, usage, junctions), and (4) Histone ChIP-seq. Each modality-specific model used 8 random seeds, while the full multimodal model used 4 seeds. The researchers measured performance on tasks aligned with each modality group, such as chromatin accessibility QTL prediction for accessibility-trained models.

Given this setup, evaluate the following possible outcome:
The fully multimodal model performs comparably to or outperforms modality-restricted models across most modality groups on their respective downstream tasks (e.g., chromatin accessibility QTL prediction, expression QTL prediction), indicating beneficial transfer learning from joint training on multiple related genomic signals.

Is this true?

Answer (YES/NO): YES